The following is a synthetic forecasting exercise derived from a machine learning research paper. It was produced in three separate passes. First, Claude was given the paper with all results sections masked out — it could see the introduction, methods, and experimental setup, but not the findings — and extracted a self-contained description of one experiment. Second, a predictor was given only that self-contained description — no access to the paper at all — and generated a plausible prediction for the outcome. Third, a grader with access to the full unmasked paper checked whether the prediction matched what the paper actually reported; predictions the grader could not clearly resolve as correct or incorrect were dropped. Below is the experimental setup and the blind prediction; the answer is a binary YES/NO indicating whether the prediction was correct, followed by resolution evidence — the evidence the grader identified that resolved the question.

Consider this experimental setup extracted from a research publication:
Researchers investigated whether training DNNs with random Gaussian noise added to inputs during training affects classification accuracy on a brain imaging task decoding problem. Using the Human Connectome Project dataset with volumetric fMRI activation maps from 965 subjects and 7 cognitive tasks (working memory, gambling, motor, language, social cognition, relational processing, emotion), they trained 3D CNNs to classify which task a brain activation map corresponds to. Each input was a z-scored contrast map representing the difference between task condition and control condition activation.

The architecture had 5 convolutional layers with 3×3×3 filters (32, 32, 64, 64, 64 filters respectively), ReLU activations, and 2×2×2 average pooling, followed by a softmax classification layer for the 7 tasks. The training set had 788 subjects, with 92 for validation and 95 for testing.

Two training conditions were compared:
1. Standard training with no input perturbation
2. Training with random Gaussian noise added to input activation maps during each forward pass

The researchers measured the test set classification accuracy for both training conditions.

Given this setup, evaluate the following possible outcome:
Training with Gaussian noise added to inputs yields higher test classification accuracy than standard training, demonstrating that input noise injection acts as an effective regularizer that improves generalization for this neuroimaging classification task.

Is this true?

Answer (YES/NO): NO